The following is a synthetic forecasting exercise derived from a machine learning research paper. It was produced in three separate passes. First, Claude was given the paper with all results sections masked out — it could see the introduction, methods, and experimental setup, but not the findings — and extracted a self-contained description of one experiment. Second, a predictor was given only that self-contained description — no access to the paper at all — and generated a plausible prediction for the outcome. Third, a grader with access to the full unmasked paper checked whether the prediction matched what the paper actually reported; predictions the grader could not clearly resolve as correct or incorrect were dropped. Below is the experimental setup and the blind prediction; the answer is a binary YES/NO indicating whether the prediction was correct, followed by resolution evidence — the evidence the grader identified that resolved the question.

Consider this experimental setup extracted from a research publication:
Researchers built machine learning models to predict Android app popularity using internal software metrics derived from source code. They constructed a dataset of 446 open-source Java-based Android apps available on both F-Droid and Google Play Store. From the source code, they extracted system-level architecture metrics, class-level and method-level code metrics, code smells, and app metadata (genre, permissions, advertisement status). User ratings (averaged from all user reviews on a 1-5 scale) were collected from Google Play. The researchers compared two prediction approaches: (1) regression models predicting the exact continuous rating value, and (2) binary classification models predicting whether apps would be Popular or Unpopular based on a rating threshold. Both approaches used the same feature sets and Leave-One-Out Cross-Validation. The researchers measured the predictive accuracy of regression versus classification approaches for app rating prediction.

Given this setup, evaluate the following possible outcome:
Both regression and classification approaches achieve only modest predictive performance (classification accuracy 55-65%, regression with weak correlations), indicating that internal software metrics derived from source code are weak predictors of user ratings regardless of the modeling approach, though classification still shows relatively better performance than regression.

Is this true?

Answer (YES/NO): NO